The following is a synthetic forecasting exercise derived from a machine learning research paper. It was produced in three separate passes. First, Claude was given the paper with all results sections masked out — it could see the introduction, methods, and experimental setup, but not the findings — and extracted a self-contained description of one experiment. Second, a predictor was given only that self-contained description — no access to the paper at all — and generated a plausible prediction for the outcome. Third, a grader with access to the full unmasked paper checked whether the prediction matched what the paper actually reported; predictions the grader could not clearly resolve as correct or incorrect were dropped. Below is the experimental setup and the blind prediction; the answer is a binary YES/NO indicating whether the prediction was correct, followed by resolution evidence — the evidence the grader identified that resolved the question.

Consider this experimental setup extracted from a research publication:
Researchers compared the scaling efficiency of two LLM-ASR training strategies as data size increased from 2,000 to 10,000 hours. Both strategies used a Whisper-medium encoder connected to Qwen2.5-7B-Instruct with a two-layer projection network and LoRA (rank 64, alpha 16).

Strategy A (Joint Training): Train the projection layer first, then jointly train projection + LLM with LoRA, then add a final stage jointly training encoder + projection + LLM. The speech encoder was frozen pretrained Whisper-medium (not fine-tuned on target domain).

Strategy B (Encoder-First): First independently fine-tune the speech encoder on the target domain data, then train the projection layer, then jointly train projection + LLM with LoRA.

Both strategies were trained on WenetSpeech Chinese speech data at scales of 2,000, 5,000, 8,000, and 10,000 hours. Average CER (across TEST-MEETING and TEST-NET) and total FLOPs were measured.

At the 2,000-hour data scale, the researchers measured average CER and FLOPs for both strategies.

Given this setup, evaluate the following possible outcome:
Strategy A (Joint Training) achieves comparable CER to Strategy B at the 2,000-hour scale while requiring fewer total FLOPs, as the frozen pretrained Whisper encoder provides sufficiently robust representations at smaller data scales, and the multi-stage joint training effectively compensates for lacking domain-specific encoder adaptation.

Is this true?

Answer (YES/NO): NO